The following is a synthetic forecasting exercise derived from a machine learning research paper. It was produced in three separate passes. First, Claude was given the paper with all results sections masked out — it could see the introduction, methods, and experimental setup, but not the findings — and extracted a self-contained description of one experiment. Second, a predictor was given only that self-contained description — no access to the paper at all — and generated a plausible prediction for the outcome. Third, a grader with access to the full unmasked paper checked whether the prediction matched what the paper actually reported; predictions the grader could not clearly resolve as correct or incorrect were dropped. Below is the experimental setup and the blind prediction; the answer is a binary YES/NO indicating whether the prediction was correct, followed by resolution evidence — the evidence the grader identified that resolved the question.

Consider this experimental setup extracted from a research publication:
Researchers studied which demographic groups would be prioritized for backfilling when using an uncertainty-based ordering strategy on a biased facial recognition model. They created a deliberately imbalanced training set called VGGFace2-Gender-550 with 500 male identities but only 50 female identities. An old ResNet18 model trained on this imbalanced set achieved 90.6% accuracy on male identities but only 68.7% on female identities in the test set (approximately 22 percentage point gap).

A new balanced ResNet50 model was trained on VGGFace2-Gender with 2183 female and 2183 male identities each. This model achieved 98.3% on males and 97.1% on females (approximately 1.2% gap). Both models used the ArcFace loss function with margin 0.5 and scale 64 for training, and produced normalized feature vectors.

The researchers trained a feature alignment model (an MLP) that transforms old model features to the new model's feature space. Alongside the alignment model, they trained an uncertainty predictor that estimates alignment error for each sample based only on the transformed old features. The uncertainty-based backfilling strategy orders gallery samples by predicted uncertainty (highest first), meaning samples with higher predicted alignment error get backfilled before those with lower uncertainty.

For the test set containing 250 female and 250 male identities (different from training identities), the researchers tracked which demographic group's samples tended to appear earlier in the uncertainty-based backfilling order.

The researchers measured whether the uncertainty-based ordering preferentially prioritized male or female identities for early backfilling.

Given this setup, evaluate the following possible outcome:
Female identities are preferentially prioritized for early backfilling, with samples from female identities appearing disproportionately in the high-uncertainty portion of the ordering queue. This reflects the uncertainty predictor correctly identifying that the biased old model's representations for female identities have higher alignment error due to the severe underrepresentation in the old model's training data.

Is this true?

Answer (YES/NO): YES